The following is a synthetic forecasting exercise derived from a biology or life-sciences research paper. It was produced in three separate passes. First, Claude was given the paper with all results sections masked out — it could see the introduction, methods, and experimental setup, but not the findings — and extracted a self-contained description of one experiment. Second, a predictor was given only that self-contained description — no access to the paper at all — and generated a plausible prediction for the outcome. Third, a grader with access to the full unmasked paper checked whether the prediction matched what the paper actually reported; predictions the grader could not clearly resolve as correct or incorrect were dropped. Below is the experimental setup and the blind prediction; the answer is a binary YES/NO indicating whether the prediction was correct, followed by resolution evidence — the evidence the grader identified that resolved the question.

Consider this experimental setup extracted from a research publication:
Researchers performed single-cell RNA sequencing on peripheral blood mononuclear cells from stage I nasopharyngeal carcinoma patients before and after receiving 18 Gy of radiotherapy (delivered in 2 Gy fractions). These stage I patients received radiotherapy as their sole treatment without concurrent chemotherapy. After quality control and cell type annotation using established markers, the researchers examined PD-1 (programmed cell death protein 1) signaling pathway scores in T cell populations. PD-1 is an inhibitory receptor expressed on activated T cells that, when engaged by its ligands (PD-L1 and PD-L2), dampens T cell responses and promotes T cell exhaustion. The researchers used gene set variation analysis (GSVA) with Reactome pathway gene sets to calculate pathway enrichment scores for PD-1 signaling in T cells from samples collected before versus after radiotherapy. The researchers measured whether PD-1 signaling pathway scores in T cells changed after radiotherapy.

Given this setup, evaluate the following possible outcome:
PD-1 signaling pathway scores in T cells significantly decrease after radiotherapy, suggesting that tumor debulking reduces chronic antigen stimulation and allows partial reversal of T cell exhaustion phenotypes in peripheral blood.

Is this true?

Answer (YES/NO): NO